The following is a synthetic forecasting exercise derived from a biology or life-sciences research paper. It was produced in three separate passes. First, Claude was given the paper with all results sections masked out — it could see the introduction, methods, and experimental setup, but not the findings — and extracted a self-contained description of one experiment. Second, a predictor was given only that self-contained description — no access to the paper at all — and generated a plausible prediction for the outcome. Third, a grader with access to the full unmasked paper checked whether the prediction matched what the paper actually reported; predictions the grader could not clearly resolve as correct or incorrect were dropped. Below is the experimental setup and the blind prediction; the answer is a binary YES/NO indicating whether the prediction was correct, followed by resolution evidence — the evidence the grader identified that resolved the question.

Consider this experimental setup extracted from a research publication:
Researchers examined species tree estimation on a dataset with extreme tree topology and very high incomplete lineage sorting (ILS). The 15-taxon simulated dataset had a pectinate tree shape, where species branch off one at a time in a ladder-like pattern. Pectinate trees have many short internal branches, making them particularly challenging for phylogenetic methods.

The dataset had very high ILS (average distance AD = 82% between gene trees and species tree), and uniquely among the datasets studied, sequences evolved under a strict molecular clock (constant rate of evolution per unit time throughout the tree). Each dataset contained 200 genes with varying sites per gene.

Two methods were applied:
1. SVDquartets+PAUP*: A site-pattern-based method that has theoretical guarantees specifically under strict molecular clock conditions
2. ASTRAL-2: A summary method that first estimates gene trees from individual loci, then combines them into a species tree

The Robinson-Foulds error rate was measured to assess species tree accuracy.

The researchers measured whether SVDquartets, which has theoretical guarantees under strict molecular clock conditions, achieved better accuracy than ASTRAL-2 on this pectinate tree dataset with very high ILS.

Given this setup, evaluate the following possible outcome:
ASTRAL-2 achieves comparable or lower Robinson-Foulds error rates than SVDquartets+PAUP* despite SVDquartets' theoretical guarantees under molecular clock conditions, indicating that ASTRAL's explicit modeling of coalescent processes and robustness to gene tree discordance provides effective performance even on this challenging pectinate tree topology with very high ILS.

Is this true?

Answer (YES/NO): YES